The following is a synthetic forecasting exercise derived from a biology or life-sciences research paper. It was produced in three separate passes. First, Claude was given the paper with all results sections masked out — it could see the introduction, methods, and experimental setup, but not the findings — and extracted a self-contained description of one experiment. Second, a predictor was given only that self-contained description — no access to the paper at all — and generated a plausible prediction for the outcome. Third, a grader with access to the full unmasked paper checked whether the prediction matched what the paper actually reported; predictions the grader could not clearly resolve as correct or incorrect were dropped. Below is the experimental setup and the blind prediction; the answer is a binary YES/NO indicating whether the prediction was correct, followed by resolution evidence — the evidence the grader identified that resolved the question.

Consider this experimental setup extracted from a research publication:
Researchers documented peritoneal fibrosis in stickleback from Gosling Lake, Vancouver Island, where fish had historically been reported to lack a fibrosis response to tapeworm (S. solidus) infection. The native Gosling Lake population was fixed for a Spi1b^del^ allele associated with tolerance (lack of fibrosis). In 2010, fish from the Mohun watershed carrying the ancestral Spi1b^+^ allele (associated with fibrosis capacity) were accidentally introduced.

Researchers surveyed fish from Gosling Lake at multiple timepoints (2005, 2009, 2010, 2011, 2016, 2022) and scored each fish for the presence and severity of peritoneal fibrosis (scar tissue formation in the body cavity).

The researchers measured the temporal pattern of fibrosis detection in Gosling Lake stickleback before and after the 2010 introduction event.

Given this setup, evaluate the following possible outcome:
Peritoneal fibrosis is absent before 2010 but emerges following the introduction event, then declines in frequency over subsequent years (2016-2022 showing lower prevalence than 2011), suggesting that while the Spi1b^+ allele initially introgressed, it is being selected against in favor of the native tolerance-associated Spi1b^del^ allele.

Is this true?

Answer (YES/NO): NO